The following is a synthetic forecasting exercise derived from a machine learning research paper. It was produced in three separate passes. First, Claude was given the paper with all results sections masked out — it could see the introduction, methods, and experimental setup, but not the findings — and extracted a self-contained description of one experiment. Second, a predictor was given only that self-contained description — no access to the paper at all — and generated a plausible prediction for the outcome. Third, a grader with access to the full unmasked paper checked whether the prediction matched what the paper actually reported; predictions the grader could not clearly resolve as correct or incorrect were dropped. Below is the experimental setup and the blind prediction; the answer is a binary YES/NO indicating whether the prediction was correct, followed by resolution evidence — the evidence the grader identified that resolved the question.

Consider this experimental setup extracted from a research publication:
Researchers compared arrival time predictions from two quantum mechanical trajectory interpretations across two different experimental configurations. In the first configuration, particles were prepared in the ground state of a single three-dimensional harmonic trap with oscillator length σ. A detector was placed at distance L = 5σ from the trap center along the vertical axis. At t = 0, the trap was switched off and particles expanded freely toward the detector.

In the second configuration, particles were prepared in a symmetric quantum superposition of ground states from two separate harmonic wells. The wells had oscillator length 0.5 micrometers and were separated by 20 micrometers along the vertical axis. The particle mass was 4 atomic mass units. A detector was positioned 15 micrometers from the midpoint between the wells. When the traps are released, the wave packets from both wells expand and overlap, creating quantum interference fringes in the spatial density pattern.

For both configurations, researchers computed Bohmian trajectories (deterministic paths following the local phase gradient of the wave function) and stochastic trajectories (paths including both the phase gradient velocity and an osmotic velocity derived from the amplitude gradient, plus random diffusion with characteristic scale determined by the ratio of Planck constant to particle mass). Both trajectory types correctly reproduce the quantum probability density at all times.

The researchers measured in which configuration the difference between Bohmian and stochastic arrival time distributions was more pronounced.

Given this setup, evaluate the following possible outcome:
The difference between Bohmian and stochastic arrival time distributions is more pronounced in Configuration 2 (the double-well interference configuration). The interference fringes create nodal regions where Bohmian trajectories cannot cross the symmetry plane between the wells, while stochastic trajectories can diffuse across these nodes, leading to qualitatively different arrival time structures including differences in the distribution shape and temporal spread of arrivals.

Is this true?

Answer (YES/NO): YES